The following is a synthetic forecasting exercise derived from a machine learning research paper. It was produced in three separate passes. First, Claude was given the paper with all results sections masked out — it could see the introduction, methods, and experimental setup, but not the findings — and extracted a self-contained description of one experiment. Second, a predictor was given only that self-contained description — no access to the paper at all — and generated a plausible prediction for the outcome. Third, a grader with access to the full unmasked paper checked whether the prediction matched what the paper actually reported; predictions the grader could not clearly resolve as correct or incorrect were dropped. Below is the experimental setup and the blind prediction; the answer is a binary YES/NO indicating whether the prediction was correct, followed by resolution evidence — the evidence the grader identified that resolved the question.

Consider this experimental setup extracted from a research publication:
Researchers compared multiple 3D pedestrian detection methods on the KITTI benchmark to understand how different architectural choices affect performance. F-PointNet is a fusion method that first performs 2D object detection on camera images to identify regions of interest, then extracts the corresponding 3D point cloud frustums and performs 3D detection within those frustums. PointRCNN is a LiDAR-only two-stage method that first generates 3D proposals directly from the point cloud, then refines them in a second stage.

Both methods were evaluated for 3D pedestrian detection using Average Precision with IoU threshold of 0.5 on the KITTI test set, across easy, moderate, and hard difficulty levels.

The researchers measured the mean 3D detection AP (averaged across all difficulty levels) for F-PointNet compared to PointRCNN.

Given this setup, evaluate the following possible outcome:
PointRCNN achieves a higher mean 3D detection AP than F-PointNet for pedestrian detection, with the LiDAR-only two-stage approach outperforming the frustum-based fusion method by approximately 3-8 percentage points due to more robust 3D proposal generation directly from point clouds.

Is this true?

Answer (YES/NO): NO